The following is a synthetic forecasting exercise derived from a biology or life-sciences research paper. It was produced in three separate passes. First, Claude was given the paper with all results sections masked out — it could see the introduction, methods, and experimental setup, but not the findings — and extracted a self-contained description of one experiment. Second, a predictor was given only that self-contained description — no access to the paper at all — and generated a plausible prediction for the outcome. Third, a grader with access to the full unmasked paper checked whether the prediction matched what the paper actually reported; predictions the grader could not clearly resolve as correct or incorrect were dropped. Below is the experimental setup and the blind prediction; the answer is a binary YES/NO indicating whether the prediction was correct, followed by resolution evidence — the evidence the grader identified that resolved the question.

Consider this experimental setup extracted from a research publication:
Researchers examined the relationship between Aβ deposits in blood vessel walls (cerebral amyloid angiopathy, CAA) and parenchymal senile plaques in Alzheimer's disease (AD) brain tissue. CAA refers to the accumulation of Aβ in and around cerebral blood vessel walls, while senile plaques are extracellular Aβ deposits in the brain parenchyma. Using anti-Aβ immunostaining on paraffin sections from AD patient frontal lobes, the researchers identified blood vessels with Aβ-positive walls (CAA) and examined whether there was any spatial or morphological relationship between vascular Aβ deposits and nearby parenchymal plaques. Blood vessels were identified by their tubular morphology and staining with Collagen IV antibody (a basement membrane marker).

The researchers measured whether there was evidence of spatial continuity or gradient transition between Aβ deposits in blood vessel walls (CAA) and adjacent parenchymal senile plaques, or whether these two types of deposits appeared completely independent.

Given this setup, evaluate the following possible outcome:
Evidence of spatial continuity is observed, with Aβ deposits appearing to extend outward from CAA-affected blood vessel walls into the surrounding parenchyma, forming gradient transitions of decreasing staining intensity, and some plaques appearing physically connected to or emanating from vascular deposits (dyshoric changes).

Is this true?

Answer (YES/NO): YES